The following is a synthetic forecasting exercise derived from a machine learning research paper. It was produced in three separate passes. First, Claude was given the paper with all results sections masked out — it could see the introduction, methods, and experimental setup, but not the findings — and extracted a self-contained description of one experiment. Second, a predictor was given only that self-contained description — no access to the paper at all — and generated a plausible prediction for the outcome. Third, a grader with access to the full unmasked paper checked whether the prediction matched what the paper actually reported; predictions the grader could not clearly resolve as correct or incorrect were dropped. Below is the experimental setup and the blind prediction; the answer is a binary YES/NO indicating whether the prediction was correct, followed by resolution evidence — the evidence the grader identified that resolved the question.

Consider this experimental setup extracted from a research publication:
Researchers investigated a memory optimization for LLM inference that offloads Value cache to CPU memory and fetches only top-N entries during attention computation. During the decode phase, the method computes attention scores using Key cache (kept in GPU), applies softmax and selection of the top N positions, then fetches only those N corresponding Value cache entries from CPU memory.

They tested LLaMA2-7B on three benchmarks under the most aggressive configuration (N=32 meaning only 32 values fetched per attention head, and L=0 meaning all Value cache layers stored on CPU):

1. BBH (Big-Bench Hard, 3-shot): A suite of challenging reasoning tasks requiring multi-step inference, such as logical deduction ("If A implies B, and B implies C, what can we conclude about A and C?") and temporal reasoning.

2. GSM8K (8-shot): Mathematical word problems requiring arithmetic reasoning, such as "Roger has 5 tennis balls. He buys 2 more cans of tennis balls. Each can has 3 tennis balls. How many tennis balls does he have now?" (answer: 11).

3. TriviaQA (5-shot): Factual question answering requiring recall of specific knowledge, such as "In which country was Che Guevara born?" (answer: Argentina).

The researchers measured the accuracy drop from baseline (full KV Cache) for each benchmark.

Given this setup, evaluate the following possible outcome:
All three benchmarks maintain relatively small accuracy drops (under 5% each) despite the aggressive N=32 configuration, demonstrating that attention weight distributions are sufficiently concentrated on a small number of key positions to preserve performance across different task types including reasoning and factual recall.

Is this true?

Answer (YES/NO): NO